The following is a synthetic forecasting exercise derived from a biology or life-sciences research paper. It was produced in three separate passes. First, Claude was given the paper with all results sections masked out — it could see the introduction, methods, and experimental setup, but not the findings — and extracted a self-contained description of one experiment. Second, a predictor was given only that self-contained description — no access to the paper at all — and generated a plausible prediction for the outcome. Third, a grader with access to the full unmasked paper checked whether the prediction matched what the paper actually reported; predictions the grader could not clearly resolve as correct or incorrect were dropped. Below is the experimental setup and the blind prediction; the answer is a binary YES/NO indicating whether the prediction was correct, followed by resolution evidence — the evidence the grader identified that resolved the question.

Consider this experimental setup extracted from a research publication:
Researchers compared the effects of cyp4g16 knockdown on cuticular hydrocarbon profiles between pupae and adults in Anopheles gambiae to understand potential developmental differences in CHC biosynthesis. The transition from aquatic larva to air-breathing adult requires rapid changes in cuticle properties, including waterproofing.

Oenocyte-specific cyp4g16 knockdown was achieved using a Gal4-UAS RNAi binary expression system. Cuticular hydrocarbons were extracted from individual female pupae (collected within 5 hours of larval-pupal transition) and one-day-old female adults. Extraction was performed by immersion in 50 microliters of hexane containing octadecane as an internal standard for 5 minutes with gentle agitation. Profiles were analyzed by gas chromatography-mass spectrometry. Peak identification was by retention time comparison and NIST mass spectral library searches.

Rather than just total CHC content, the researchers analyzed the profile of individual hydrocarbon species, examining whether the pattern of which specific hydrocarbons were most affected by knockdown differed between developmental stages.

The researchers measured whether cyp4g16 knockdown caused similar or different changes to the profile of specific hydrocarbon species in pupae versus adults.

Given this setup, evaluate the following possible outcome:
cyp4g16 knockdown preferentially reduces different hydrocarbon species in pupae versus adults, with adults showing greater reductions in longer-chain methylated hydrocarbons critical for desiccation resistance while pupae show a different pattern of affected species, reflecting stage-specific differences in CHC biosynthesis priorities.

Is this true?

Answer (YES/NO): NO